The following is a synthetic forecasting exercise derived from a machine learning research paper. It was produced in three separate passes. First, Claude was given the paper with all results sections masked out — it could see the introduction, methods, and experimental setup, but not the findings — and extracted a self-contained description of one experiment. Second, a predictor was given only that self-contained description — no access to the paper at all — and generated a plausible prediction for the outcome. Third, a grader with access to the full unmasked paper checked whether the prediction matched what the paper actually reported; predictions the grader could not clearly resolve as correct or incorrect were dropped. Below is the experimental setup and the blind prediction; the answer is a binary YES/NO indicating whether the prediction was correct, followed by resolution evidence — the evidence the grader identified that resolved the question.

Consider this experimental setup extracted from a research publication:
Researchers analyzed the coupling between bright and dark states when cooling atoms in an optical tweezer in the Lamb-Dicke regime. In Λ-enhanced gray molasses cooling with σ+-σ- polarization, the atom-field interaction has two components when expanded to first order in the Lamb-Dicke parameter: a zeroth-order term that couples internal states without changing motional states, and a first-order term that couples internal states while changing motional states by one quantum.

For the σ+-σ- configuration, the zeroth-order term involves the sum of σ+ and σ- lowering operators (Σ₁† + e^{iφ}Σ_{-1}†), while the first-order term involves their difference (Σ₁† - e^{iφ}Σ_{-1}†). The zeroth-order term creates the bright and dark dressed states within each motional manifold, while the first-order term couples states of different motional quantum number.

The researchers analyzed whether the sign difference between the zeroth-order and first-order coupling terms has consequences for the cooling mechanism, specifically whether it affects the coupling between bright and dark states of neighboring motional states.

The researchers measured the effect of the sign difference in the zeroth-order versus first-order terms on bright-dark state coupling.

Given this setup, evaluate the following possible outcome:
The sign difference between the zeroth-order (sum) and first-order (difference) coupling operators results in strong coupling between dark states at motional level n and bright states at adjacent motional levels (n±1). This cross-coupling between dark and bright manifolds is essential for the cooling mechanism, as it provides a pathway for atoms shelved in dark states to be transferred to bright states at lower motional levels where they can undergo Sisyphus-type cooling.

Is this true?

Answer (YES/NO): YES